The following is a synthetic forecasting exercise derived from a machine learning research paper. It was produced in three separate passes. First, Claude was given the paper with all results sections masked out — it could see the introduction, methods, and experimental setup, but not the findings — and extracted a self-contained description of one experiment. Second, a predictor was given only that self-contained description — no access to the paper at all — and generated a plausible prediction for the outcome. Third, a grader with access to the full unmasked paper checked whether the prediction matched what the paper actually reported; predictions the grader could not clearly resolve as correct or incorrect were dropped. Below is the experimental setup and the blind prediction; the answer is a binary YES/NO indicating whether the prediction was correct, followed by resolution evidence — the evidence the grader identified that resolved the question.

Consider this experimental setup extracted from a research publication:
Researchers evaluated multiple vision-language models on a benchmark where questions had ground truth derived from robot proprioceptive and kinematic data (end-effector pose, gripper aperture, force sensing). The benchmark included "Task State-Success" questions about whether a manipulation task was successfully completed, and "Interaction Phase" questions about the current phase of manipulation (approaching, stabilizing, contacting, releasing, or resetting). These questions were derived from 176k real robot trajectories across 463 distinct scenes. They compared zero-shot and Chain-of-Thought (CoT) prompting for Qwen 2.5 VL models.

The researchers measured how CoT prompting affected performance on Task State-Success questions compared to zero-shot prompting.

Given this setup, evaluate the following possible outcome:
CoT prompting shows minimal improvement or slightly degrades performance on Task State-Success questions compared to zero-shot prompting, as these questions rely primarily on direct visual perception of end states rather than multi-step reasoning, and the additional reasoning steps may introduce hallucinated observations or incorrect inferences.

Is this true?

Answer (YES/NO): NO